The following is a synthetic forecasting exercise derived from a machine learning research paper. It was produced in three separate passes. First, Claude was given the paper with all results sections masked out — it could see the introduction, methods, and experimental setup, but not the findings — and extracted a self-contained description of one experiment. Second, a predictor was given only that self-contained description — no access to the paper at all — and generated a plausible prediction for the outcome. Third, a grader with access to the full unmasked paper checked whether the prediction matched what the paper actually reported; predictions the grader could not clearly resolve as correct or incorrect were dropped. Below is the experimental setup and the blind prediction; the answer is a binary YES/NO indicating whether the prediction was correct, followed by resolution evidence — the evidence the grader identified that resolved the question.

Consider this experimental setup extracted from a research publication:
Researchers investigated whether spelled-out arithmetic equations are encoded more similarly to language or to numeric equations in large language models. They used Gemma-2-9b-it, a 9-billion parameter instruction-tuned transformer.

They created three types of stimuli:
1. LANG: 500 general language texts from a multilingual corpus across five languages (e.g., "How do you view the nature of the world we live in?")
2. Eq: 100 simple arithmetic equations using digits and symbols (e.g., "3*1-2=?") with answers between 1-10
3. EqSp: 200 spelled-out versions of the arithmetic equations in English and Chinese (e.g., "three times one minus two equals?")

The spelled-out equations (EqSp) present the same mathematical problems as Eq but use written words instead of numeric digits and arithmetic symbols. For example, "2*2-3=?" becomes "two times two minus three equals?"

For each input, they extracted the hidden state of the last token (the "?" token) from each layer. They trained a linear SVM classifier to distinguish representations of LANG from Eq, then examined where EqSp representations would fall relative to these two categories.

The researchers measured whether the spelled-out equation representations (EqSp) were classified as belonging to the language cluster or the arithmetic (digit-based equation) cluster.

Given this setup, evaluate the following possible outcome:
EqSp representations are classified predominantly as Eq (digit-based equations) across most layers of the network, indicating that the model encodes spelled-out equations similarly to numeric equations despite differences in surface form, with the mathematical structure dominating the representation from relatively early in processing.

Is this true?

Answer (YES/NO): YES